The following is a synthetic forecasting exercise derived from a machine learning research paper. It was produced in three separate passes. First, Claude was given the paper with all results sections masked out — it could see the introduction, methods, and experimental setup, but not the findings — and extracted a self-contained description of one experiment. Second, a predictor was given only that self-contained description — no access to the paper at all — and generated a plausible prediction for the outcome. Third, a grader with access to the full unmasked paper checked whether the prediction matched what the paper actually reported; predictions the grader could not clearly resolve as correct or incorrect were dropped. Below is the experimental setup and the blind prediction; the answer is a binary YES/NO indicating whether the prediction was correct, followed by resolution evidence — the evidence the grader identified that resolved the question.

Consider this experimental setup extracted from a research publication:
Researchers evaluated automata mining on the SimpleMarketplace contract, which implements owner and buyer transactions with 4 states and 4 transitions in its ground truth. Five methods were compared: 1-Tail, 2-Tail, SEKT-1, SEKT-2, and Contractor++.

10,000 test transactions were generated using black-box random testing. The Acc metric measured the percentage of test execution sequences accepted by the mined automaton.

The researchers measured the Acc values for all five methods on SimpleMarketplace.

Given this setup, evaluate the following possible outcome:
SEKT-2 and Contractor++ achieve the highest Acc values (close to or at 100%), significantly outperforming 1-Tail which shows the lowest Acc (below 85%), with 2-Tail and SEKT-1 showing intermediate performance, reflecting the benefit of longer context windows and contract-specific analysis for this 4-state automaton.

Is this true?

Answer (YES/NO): NO